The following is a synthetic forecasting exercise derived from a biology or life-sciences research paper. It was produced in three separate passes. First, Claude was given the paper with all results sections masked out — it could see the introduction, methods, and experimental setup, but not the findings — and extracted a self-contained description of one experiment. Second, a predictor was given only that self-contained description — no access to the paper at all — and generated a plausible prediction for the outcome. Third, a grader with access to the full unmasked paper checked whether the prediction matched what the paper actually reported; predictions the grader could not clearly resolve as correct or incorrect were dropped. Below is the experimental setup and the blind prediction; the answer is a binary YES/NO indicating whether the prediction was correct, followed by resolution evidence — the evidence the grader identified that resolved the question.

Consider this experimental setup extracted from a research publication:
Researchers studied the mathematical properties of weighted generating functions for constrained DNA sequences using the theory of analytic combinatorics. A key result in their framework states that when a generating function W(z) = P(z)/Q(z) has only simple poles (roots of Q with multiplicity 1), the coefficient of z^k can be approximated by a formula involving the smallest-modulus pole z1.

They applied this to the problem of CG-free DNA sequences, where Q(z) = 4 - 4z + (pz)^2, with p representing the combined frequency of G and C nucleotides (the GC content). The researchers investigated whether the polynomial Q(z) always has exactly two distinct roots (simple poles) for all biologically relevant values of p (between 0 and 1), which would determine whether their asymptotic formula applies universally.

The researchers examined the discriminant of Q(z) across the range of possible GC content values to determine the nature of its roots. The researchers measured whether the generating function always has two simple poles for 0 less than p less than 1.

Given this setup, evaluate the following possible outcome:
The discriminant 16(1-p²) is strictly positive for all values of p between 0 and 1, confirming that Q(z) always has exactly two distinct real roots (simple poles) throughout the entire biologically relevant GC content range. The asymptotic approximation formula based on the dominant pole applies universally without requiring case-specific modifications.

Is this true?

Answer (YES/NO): YES